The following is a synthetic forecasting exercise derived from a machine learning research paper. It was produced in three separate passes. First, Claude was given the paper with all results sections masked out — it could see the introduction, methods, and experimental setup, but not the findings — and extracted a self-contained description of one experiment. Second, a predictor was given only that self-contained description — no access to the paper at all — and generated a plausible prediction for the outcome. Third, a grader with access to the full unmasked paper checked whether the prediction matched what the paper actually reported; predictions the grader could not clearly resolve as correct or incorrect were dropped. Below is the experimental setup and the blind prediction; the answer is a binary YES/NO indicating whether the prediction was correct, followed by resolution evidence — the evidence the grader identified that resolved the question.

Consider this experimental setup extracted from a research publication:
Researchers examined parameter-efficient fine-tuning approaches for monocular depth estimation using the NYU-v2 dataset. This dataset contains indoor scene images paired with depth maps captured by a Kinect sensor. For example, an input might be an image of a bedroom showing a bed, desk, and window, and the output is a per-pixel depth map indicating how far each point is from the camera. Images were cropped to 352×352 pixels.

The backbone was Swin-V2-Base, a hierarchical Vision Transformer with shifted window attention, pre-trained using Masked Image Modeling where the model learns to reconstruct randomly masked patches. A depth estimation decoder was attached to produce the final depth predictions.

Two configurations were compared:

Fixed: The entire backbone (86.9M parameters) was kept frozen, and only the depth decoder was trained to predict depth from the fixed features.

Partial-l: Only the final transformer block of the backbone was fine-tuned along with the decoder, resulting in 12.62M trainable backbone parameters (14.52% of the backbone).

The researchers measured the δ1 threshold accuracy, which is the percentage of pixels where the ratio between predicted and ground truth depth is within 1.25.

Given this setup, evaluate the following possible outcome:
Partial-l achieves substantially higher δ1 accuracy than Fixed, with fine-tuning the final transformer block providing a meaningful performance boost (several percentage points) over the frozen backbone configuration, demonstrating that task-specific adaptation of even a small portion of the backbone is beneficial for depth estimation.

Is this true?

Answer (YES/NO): NO